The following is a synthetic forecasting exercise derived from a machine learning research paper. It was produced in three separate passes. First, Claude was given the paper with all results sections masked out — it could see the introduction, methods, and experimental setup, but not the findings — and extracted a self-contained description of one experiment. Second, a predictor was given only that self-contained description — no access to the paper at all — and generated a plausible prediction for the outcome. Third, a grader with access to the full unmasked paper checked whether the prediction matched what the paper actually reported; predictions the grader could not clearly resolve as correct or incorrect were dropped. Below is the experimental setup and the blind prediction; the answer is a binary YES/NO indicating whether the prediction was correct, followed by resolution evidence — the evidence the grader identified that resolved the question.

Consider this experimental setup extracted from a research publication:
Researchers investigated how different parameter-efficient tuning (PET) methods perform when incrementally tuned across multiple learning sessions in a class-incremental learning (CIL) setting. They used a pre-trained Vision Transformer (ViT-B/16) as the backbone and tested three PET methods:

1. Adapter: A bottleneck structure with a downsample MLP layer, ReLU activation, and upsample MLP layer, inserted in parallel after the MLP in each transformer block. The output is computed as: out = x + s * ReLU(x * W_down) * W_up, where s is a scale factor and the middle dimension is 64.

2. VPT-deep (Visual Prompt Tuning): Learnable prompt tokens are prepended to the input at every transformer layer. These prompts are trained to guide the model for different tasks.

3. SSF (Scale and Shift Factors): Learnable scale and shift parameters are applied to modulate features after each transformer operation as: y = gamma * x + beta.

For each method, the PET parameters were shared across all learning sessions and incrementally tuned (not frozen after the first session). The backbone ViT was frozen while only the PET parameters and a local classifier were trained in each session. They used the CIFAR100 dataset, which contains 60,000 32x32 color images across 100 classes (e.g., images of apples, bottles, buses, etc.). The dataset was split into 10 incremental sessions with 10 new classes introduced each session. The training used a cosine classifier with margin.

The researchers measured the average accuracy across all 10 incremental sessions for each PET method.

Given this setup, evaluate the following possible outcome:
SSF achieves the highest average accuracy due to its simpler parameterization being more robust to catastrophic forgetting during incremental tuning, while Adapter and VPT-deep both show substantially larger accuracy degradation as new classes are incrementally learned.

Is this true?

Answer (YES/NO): NO